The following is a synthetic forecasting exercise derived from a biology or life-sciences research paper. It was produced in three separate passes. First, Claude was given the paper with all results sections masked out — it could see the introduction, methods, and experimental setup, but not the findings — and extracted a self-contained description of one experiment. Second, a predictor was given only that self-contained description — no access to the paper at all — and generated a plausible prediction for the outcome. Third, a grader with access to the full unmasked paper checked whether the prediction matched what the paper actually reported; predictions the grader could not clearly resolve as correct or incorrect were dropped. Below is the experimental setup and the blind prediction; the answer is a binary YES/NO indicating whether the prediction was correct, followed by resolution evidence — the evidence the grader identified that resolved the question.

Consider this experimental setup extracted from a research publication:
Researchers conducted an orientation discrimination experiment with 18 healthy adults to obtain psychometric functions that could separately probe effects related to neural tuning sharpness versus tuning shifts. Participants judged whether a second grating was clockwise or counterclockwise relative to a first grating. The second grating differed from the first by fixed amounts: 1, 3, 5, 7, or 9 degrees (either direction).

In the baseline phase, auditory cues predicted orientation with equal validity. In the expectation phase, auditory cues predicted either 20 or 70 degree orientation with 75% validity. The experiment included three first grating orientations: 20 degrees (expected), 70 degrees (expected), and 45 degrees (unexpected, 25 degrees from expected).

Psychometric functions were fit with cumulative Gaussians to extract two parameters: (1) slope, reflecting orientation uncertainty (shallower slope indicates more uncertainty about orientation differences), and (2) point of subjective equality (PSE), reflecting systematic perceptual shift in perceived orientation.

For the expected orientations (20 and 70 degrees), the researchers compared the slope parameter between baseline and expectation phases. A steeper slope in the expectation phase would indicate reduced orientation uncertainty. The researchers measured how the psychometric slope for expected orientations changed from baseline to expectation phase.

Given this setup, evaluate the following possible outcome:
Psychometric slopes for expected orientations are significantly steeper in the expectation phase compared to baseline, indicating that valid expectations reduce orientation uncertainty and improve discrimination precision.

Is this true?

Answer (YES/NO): YES